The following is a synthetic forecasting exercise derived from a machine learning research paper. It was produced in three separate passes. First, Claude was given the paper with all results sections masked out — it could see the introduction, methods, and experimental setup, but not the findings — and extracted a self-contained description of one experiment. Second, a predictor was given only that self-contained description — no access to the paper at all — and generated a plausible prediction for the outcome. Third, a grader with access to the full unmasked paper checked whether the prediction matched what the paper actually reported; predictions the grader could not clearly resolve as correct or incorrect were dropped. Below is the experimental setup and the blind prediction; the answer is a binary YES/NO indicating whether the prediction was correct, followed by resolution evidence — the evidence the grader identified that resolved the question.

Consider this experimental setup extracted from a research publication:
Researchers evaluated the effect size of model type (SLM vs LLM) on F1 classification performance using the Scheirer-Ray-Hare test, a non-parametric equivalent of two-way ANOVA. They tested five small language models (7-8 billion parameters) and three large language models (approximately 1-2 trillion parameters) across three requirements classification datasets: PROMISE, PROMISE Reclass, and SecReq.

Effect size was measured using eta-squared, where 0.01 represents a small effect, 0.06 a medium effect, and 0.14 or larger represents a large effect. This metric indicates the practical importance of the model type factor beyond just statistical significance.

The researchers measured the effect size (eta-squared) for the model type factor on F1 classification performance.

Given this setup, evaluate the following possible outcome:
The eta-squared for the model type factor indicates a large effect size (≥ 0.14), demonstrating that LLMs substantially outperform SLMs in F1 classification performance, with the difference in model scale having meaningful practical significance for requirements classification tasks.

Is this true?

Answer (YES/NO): NO